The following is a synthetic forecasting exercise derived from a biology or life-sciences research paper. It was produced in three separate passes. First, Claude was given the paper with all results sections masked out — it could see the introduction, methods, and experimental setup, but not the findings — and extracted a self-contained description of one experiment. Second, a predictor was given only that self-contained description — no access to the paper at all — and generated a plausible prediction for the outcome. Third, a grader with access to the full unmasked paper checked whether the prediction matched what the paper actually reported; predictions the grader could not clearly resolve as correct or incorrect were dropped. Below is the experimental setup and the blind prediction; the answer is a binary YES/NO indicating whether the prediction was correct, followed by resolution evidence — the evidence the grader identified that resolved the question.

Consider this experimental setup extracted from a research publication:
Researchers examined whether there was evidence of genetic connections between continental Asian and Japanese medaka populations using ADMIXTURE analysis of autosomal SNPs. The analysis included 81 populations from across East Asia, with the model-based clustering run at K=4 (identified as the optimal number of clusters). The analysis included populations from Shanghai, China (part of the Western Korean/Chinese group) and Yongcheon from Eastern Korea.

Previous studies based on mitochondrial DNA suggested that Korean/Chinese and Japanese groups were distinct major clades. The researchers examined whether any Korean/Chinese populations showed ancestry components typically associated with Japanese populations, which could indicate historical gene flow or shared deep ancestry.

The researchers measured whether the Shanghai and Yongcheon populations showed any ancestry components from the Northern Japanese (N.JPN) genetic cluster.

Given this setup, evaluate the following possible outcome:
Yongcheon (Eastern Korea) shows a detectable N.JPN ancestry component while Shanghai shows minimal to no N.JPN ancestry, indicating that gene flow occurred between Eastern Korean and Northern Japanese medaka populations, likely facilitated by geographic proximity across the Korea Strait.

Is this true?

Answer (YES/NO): NO